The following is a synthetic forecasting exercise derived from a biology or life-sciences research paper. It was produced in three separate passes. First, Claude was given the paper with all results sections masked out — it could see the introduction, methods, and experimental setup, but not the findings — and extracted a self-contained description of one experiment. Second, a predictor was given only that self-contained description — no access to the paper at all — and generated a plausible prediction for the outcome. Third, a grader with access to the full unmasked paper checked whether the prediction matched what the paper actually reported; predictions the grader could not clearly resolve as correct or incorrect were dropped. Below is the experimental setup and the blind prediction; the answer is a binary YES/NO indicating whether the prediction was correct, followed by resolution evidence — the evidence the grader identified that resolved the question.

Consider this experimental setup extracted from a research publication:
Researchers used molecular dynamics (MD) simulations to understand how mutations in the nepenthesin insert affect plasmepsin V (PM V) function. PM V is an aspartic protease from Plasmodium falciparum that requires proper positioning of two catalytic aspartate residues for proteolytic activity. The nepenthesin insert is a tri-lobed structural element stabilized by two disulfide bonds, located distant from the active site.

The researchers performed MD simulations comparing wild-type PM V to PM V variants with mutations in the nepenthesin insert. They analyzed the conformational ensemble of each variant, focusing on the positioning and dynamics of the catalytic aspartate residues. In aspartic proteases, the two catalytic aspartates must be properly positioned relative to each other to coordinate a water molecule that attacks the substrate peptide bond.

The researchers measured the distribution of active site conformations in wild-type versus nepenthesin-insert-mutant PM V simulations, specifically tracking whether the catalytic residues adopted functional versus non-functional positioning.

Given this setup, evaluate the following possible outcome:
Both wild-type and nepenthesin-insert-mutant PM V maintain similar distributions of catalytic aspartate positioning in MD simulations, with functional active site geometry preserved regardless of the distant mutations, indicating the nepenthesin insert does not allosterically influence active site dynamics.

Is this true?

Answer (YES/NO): NO